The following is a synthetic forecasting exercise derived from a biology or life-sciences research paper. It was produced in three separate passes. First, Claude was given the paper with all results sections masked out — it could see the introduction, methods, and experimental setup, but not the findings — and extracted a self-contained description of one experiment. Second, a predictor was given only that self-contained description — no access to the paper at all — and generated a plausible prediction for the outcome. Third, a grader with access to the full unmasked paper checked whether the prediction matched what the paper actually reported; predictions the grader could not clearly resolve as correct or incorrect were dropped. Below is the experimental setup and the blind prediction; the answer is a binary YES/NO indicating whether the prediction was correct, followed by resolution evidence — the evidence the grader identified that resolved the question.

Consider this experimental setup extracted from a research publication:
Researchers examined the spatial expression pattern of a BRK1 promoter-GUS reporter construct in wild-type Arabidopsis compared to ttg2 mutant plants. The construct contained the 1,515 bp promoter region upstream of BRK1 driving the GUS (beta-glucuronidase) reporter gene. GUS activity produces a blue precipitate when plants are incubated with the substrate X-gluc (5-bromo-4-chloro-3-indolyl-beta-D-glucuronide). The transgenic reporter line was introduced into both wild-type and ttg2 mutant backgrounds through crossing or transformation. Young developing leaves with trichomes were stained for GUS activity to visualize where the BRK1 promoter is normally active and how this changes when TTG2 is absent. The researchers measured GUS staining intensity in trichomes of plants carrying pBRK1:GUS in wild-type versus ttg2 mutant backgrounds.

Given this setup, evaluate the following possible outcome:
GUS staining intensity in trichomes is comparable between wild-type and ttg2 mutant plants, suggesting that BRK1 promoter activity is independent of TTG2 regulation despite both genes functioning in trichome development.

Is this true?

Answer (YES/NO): NO